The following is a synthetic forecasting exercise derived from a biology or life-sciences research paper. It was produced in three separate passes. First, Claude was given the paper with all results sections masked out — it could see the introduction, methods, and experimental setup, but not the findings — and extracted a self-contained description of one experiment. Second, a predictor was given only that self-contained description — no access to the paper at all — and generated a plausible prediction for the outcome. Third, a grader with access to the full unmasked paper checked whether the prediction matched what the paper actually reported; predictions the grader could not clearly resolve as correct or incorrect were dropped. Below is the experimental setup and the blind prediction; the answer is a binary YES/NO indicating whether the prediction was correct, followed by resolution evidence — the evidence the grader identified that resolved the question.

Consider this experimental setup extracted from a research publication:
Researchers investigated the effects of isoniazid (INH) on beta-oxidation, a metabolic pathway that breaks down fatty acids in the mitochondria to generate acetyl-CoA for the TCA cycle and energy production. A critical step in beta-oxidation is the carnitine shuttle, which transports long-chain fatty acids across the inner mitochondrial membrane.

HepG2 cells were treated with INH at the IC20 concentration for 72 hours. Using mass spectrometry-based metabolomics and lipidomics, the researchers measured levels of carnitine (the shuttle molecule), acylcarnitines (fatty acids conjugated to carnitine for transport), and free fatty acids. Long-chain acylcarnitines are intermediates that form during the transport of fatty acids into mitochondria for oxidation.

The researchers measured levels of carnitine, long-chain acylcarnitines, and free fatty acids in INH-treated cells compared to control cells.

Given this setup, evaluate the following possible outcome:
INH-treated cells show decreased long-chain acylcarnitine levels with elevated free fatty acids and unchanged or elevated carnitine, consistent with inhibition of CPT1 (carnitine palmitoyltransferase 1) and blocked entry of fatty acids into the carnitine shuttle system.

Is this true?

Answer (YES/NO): NO